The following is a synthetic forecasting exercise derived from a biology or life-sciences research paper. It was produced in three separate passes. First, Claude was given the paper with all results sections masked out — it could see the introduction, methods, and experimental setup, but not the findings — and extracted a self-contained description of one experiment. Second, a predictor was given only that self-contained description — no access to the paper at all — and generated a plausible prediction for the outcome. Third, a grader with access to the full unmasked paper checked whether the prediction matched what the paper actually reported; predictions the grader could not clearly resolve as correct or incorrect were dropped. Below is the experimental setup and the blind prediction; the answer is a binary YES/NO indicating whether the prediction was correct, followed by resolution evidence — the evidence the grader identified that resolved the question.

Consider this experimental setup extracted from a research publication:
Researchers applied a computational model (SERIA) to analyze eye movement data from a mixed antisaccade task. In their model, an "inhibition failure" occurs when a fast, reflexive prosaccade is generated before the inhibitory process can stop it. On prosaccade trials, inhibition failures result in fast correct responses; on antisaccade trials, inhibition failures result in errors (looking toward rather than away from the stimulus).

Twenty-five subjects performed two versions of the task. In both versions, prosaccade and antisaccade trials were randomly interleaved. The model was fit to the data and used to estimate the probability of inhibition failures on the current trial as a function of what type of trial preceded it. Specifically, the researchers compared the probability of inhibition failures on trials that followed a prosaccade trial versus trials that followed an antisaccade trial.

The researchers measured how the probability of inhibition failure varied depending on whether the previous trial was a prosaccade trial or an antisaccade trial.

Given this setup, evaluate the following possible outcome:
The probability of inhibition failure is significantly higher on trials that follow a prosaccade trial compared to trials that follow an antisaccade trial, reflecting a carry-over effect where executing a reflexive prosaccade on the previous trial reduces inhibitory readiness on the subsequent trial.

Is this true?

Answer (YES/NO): YES